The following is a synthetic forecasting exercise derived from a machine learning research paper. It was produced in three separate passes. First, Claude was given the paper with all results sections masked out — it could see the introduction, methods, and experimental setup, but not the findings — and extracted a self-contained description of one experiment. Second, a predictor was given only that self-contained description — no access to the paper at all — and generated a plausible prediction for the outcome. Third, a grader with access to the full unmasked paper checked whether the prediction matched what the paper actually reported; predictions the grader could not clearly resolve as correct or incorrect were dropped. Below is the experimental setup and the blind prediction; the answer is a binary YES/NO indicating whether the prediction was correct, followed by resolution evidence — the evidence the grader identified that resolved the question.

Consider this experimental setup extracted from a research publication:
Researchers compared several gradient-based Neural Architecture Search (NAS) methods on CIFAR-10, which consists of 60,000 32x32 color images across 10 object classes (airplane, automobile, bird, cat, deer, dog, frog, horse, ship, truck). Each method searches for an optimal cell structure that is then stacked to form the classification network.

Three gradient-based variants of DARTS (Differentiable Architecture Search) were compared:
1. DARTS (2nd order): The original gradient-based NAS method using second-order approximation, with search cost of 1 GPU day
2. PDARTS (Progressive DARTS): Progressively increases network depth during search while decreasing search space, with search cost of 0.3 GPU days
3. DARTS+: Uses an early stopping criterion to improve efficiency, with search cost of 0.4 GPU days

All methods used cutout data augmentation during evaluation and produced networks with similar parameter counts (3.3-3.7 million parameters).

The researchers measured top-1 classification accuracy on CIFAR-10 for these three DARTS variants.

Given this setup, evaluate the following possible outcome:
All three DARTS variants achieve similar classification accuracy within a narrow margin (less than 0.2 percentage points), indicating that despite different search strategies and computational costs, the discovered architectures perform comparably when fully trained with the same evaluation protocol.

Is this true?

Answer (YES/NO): NO